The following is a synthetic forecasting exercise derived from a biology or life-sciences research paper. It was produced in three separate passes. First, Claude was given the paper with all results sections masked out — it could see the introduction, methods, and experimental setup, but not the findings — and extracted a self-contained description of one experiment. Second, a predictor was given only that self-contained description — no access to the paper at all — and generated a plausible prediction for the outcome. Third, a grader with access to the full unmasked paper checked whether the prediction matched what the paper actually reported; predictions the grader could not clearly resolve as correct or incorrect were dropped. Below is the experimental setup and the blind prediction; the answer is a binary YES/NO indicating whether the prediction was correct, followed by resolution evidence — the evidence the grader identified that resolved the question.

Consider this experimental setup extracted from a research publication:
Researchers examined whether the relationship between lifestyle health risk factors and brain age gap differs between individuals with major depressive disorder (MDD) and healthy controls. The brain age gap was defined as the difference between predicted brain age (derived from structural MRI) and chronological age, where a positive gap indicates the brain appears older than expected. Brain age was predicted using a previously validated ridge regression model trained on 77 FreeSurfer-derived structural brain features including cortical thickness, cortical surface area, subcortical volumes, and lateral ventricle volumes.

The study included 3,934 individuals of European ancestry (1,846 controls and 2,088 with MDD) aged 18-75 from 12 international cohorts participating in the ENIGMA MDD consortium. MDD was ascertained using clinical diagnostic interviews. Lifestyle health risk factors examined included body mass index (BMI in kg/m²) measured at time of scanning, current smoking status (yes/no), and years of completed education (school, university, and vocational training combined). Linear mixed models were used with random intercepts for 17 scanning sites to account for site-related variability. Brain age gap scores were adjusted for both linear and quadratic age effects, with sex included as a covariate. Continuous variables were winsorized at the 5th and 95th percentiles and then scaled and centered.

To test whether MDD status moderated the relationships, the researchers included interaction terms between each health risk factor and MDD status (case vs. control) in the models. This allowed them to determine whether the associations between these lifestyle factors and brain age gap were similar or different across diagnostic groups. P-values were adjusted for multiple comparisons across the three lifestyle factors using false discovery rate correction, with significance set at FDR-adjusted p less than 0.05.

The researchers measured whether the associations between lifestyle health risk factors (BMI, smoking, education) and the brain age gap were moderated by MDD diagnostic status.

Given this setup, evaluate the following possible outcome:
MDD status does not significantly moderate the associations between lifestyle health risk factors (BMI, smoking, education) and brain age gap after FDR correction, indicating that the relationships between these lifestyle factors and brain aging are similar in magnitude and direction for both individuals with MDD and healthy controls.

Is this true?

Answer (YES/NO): YES